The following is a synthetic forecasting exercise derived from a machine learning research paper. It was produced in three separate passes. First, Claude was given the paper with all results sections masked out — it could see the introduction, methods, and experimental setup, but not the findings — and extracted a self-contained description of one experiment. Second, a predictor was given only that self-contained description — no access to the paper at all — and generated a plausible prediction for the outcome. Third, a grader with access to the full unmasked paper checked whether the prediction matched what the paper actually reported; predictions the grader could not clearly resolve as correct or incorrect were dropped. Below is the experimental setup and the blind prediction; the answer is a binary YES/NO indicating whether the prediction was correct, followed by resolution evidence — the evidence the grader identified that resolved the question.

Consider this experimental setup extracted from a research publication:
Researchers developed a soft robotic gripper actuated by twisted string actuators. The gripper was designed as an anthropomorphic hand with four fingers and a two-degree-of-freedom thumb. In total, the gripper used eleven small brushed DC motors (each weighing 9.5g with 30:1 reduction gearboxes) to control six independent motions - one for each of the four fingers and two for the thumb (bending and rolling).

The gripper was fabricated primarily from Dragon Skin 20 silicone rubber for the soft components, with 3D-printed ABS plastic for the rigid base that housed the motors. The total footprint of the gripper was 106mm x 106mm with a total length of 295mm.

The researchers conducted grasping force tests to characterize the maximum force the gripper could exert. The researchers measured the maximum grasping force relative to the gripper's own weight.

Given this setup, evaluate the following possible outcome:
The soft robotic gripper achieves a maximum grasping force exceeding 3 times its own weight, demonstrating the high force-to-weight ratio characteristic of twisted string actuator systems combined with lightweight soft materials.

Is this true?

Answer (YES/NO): YES